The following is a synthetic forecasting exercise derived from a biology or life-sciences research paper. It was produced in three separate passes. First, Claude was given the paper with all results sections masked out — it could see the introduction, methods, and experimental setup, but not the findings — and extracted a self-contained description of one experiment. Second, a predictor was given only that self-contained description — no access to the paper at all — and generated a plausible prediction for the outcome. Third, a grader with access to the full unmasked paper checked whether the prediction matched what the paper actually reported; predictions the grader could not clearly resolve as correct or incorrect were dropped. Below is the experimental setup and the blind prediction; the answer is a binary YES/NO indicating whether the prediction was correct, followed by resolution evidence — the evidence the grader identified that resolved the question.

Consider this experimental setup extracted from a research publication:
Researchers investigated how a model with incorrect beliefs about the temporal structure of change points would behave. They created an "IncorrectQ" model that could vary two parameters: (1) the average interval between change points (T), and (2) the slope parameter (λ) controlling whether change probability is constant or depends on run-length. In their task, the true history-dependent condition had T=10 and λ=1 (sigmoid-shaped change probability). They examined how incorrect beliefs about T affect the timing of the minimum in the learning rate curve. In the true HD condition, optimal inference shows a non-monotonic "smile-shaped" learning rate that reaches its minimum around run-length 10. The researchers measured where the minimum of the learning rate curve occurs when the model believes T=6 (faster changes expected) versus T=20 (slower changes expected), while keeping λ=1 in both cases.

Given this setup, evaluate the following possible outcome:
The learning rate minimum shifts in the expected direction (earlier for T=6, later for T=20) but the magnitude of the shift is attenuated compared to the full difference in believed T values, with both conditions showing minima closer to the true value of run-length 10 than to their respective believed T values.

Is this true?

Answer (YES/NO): NO